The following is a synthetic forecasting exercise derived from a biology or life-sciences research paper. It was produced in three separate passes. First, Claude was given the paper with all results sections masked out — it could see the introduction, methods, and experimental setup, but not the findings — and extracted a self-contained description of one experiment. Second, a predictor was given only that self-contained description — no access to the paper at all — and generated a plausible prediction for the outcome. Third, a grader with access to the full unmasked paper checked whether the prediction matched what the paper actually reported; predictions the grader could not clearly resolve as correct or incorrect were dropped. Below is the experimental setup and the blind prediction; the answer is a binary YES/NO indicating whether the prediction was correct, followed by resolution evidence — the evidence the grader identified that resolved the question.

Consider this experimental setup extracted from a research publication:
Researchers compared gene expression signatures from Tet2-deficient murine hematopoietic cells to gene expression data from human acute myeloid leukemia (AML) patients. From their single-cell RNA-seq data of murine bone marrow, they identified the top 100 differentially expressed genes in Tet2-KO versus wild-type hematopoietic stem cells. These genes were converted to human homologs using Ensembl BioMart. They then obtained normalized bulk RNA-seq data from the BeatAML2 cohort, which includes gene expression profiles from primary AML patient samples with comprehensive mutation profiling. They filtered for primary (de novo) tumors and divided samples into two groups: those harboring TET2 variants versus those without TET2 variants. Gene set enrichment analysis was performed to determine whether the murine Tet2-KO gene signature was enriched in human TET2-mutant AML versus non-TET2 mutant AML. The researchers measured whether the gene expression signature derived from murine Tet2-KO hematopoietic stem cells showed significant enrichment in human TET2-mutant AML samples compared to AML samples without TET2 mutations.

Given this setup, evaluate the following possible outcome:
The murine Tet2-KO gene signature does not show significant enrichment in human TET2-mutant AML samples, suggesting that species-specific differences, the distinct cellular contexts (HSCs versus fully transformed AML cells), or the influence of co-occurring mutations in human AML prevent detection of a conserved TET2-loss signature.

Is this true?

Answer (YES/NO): NO